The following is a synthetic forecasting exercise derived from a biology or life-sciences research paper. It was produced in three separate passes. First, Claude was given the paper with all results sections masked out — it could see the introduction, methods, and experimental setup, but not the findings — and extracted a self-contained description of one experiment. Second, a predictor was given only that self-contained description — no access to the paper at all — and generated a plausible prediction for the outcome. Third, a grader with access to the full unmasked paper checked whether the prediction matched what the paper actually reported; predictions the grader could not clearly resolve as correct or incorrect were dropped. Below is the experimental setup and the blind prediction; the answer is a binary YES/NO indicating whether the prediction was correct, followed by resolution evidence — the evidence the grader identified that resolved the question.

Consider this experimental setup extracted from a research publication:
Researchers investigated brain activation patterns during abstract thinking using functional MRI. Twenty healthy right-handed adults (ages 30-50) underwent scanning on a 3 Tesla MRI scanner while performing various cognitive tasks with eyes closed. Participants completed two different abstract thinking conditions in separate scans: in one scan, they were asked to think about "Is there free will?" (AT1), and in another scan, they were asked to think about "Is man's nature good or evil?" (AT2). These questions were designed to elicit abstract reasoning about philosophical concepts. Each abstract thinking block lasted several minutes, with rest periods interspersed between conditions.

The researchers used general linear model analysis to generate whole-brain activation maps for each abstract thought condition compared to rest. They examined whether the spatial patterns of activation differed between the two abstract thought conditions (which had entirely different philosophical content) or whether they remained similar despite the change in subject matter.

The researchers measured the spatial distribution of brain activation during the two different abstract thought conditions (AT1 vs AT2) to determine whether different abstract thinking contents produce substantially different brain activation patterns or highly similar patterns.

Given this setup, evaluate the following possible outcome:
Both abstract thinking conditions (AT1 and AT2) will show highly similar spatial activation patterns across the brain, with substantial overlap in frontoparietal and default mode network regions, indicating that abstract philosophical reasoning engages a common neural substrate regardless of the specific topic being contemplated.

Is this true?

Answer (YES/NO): NO